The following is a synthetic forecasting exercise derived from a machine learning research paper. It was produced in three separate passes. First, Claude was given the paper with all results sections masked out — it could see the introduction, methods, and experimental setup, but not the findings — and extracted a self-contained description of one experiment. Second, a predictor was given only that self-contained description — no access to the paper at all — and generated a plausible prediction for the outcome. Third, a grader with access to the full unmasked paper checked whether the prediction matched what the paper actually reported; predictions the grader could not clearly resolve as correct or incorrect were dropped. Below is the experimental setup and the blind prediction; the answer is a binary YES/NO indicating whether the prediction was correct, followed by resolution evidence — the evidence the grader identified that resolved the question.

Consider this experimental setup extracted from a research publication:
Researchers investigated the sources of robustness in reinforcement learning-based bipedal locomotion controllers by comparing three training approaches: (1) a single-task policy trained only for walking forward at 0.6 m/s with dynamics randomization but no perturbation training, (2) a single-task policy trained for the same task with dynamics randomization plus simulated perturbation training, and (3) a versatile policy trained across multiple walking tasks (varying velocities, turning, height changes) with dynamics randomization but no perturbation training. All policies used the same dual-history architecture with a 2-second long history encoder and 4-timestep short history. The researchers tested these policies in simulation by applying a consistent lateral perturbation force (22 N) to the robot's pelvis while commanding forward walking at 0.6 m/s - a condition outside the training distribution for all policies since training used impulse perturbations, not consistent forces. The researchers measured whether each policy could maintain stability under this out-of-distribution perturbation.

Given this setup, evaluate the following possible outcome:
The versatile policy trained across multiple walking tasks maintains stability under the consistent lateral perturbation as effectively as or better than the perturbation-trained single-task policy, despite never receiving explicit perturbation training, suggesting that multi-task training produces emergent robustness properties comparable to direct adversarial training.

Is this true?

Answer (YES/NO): NO